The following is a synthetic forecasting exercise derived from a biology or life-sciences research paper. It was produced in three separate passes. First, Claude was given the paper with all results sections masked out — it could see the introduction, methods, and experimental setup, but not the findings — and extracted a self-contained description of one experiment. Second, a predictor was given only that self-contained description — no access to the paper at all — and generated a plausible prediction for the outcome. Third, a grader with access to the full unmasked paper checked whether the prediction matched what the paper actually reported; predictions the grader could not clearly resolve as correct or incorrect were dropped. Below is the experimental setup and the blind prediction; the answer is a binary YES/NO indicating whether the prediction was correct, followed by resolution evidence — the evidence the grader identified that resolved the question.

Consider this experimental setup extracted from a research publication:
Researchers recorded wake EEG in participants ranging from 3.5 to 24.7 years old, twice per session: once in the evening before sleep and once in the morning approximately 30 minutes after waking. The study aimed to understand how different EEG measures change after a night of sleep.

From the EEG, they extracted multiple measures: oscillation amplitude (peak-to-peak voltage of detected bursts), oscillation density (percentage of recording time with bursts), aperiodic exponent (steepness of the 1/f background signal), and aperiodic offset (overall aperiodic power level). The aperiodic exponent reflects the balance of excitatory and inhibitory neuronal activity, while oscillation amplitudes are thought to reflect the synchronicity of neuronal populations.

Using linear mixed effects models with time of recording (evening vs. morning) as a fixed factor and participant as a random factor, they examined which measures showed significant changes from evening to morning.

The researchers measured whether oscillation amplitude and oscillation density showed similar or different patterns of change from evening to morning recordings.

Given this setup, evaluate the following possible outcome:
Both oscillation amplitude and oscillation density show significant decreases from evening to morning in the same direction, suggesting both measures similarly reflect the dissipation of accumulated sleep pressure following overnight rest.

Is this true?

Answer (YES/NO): NO